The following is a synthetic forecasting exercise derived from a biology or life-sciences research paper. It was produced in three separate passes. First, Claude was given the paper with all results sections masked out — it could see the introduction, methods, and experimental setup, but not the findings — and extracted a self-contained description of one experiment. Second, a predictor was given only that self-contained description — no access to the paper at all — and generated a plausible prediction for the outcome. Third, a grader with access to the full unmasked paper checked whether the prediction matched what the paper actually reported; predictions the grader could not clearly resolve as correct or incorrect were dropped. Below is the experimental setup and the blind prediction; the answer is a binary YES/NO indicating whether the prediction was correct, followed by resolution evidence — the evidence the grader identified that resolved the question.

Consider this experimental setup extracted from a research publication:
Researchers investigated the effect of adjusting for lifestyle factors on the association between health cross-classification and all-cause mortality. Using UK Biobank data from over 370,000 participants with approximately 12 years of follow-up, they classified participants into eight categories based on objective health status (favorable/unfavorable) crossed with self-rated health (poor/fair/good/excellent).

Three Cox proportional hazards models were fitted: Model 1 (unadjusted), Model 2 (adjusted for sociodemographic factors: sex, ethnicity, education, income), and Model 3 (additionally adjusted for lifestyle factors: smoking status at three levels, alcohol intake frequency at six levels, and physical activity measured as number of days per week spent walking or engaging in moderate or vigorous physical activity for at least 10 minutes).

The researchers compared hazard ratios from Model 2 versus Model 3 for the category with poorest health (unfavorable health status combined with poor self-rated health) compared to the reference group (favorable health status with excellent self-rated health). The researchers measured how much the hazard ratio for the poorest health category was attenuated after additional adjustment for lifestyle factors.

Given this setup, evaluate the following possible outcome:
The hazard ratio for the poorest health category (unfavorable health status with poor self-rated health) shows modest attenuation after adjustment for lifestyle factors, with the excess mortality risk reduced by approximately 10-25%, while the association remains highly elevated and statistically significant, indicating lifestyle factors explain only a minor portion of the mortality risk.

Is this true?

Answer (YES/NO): YES